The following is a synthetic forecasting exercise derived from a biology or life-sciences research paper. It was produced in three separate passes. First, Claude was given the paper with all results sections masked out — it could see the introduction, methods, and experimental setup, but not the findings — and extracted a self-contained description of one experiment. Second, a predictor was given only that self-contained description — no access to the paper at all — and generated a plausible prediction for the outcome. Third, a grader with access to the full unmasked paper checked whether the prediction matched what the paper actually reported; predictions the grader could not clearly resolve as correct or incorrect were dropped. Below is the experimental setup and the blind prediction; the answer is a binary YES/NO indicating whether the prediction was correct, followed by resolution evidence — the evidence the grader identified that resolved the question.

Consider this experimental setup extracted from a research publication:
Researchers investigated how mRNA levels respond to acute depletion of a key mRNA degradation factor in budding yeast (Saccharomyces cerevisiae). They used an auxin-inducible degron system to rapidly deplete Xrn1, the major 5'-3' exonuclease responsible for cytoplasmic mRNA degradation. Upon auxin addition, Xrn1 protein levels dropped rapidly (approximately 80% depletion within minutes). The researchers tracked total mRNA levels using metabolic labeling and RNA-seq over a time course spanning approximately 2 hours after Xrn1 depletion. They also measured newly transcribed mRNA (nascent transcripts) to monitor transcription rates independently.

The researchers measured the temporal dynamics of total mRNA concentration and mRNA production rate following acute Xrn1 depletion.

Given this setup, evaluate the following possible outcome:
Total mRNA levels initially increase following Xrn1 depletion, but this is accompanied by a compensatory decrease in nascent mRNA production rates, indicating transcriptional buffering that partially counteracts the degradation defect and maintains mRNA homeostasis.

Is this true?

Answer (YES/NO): NO